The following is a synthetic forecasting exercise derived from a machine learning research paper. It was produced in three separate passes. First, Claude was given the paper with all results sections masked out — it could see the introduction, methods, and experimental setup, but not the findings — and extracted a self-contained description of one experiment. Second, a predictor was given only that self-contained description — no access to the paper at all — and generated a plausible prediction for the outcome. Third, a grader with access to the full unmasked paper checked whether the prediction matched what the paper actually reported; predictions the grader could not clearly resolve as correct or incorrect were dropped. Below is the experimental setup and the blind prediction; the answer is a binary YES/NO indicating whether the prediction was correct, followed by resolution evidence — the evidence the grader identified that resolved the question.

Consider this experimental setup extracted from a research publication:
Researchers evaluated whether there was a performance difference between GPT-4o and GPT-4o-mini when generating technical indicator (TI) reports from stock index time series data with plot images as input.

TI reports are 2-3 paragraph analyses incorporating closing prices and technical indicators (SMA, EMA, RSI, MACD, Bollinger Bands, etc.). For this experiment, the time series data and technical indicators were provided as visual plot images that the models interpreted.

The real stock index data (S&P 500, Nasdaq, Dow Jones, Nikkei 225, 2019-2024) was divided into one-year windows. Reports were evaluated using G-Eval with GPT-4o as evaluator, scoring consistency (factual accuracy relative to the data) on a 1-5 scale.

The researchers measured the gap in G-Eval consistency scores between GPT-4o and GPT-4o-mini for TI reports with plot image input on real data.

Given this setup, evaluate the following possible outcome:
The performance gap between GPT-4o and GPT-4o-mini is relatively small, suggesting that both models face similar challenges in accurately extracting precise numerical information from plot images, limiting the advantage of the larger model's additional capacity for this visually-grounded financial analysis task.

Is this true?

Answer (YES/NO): NO